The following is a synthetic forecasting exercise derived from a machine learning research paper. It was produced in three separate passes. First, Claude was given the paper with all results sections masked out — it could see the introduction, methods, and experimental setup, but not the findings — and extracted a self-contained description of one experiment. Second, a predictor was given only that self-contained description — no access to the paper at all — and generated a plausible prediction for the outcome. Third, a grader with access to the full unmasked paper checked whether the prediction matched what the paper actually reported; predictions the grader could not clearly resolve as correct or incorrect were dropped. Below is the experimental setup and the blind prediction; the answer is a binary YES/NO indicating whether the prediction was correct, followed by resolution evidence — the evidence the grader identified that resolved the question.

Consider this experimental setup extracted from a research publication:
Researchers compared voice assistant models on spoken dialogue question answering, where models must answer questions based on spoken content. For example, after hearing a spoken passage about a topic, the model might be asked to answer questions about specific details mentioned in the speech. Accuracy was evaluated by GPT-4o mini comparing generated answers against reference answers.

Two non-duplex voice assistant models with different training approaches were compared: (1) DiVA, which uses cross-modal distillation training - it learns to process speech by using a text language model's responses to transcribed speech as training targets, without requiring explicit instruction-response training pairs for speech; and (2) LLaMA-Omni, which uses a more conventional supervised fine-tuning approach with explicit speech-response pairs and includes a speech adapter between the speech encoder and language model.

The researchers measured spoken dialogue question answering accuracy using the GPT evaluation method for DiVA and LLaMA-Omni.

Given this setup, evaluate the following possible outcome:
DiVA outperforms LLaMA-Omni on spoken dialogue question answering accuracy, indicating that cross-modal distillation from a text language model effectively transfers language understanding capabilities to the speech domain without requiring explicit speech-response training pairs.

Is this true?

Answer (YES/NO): YES